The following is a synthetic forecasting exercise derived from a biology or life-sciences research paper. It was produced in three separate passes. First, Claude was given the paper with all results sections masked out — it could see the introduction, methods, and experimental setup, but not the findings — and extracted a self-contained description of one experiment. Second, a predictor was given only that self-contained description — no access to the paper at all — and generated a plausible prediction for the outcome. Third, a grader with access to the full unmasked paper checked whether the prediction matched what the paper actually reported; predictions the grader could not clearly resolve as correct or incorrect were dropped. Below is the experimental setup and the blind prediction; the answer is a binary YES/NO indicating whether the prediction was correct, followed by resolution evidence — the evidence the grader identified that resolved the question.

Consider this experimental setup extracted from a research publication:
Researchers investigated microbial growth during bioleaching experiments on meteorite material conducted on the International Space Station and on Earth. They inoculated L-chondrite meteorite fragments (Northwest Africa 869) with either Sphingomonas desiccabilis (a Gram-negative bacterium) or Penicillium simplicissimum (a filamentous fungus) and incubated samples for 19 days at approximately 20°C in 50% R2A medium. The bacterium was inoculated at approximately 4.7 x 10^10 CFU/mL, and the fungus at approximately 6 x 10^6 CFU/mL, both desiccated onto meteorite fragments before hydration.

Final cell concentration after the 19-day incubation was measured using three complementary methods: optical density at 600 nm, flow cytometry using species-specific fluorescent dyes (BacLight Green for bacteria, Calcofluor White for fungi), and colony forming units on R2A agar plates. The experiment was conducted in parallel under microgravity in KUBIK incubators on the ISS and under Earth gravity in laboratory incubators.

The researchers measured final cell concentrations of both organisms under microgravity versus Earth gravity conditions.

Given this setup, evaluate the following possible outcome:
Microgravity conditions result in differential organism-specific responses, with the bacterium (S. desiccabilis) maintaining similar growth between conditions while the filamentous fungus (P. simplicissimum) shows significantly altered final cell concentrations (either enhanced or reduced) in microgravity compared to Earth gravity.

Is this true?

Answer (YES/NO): NO